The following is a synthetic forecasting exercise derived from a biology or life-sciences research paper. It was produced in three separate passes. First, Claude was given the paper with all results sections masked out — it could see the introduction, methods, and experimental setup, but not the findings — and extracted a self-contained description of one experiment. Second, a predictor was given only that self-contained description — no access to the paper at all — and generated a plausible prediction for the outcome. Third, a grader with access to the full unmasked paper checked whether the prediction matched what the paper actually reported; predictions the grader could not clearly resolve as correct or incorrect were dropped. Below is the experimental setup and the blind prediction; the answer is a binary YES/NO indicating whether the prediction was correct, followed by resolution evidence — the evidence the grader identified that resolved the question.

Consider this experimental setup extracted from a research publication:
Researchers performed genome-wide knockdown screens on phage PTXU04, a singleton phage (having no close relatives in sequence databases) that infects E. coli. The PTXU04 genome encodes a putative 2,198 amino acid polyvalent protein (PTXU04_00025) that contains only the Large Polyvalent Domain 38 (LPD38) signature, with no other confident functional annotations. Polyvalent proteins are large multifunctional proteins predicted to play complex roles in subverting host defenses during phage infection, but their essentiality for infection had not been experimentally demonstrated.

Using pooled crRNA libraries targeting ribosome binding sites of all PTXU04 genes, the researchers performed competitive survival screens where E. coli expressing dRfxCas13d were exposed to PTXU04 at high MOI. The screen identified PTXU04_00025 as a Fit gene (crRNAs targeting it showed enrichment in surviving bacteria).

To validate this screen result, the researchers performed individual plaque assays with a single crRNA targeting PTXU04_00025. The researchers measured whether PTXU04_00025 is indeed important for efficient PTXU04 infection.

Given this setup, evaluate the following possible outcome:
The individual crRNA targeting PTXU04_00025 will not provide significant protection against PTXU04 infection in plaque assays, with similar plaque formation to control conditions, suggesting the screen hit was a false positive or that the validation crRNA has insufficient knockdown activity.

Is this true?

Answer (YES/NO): NO